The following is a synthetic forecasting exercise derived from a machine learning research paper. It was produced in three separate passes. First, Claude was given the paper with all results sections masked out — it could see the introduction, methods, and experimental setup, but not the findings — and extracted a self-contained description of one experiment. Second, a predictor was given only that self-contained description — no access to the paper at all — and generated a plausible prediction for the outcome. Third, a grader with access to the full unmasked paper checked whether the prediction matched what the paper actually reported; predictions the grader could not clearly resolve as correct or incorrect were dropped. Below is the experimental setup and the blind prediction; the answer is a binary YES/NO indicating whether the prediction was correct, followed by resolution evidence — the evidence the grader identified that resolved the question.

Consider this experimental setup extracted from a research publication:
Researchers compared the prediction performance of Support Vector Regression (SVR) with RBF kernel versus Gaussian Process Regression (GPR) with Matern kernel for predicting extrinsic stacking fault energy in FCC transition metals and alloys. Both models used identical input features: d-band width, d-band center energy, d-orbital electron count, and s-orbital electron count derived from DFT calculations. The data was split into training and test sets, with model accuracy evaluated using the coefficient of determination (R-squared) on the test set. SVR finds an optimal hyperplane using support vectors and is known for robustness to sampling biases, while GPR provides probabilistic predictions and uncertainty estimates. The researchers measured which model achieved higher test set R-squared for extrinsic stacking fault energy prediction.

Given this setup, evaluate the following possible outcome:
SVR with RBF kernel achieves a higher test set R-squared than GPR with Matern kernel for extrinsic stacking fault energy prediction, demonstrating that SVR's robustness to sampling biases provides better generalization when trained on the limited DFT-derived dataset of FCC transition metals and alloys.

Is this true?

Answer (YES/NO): YES